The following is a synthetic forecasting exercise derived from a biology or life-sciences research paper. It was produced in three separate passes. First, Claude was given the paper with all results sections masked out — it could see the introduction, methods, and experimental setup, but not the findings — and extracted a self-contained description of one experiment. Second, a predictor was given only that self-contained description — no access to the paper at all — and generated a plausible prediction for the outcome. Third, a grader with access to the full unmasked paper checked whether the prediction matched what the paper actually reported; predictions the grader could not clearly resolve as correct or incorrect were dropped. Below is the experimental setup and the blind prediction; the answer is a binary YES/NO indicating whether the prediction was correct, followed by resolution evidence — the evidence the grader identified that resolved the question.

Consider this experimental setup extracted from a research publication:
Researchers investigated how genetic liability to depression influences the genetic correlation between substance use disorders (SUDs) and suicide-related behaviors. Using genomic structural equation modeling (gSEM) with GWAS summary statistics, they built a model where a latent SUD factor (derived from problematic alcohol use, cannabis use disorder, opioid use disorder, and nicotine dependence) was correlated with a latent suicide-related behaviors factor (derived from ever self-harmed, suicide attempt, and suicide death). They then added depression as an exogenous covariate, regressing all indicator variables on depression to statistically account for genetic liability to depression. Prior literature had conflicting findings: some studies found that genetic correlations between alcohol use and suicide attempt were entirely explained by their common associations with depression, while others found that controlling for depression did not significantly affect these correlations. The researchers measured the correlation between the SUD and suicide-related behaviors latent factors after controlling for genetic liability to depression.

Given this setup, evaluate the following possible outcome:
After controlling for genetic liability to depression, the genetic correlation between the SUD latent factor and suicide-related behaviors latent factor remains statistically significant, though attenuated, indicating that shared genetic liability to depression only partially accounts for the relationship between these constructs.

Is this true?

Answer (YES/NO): YES